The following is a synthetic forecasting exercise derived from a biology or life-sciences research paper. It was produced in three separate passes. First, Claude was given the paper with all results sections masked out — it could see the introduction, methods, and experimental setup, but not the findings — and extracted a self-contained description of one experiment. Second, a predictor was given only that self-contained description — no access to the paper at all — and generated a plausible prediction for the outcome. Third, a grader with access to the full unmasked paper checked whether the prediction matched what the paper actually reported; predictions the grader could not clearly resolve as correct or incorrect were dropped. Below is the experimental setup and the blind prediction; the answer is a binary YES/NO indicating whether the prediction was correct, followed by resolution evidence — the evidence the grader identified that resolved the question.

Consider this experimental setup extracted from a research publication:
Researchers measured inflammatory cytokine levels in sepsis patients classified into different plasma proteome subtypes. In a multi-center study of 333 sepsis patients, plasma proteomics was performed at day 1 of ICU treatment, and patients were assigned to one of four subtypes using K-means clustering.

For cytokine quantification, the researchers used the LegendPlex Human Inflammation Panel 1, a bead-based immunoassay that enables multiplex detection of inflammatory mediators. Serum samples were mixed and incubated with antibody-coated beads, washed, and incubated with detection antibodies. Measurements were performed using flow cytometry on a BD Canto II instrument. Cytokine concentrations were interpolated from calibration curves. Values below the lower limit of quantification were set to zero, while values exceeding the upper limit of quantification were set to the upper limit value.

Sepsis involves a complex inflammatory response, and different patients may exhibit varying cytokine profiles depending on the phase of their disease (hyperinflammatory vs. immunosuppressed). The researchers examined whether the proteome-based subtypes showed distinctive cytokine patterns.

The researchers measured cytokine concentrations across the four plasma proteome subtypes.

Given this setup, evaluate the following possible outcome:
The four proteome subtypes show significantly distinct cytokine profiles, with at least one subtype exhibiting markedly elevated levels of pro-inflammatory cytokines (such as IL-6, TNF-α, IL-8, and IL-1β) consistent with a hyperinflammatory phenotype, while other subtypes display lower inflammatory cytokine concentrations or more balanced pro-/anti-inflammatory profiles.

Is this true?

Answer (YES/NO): YES